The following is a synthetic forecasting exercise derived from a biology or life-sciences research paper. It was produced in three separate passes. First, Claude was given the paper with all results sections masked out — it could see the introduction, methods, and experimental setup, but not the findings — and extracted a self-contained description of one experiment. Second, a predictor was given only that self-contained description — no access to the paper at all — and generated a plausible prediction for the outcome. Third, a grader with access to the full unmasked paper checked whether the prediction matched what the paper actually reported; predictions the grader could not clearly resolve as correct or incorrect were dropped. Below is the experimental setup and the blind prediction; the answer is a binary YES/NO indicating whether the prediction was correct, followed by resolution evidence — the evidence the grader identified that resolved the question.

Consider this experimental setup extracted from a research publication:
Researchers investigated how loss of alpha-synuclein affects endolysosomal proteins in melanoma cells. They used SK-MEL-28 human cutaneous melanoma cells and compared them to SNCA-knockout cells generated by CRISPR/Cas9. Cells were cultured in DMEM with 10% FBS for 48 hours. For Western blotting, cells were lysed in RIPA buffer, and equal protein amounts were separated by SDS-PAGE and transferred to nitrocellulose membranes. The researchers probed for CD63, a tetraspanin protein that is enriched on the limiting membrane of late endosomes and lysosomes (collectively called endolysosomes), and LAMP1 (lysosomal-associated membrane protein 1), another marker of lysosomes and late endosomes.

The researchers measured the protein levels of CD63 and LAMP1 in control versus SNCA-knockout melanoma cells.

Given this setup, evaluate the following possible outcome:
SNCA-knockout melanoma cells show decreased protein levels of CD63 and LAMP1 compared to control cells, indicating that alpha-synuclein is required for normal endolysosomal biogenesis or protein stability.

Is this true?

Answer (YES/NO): NO